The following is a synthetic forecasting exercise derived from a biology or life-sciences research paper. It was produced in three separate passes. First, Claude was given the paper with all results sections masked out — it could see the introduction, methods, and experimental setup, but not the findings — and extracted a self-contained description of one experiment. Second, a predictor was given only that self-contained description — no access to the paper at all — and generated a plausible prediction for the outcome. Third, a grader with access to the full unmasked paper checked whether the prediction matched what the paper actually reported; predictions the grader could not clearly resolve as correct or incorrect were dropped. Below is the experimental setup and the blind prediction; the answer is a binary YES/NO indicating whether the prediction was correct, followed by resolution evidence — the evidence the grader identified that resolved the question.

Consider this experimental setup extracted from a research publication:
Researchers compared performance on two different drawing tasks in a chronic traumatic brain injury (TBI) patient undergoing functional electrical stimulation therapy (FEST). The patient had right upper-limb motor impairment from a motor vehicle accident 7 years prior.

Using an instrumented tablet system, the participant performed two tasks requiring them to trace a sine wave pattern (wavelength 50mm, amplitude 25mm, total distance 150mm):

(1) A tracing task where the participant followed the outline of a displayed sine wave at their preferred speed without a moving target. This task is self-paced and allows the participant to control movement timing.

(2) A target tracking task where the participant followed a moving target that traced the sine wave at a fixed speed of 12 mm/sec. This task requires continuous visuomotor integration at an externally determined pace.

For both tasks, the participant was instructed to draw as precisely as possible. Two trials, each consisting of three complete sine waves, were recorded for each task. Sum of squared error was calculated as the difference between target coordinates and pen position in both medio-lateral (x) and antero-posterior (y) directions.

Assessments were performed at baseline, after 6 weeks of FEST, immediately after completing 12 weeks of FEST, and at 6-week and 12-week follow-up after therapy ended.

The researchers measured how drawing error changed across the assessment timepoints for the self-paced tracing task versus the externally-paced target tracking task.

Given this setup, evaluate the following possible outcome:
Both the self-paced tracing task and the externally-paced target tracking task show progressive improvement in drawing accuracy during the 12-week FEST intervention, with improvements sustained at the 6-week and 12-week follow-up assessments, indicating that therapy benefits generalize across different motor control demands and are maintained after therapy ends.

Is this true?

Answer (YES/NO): NO